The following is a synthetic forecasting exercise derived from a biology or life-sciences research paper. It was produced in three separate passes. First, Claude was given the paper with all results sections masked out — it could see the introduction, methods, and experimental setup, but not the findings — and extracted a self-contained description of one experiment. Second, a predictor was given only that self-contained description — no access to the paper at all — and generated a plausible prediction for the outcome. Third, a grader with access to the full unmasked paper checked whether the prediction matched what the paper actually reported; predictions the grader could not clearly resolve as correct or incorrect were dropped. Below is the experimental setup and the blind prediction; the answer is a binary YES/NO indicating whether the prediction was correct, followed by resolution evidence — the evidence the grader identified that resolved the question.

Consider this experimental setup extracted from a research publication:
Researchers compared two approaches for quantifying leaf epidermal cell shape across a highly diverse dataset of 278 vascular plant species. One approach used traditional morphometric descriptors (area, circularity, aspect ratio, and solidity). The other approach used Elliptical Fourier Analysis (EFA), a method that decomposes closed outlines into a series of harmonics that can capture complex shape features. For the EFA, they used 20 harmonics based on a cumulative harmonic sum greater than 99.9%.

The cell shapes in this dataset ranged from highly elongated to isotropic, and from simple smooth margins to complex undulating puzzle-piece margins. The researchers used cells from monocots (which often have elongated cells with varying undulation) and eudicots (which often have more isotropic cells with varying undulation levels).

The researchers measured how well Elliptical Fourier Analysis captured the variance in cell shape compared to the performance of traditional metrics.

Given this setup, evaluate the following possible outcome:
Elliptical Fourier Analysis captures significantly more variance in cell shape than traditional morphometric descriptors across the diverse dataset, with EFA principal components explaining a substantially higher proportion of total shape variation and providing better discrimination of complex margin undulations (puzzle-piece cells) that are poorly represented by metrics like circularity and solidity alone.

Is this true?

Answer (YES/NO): NO